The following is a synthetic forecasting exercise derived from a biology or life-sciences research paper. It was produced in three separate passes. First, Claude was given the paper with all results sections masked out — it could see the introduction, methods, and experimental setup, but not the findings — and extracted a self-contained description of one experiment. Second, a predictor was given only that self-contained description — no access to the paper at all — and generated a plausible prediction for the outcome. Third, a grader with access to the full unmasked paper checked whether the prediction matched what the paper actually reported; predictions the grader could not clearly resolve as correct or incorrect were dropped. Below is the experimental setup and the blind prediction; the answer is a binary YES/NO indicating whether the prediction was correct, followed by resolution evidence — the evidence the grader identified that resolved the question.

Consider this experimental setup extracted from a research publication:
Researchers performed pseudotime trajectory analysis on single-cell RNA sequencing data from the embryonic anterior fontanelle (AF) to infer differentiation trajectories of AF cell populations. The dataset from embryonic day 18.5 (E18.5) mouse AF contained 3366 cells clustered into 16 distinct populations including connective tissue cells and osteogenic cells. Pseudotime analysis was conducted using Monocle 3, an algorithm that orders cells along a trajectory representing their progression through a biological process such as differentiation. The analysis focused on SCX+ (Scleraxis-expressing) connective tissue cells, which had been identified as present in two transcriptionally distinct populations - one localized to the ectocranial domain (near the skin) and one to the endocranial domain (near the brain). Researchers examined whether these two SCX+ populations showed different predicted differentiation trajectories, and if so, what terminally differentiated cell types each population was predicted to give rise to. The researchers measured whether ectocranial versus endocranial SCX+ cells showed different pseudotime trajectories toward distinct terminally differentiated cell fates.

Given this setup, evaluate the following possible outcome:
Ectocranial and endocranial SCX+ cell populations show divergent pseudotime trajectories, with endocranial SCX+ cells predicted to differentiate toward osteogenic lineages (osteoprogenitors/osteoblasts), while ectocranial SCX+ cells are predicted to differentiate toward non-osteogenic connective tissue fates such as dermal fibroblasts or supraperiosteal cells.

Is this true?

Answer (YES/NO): NO